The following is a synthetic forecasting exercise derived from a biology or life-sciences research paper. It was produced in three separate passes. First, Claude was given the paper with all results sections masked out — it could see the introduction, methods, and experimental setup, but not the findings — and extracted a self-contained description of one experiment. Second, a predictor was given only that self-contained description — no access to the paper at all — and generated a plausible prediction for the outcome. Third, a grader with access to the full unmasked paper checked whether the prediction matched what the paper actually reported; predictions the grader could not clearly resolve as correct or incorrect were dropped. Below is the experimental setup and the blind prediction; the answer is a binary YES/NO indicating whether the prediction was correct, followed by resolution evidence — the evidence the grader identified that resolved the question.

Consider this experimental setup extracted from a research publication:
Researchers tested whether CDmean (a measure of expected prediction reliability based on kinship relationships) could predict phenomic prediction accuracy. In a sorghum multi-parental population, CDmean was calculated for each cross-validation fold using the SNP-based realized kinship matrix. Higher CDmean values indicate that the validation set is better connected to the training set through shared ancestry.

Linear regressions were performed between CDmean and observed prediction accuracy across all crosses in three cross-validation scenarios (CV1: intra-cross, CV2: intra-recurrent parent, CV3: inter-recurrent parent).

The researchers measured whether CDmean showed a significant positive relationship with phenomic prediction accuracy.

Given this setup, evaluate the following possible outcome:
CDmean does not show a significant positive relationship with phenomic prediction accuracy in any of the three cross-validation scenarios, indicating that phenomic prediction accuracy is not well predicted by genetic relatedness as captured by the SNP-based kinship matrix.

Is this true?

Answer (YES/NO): NO